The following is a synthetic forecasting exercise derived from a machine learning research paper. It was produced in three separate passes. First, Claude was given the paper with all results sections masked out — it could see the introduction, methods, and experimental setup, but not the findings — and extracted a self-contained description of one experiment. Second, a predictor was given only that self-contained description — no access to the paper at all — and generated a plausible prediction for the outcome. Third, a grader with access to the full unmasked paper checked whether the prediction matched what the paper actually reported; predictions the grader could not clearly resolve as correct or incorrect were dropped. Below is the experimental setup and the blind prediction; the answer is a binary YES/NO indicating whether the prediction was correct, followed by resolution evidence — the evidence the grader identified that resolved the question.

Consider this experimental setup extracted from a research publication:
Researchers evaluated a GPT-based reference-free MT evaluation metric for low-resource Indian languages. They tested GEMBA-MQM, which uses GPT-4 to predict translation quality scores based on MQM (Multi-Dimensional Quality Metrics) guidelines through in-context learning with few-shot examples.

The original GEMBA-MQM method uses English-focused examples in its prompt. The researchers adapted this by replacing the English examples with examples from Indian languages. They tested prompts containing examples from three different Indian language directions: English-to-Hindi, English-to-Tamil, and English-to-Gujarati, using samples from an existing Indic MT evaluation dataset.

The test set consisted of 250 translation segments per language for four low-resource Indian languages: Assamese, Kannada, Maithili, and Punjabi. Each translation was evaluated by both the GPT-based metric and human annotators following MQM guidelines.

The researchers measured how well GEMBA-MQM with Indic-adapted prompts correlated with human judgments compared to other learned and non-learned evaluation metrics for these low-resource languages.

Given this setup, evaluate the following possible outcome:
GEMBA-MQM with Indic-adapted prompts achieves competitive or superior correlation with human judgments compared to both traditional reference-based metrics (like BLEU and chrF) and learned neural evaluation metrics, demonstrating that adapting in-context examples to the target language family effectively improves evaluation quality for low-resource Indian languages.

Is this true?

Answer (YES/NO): NO